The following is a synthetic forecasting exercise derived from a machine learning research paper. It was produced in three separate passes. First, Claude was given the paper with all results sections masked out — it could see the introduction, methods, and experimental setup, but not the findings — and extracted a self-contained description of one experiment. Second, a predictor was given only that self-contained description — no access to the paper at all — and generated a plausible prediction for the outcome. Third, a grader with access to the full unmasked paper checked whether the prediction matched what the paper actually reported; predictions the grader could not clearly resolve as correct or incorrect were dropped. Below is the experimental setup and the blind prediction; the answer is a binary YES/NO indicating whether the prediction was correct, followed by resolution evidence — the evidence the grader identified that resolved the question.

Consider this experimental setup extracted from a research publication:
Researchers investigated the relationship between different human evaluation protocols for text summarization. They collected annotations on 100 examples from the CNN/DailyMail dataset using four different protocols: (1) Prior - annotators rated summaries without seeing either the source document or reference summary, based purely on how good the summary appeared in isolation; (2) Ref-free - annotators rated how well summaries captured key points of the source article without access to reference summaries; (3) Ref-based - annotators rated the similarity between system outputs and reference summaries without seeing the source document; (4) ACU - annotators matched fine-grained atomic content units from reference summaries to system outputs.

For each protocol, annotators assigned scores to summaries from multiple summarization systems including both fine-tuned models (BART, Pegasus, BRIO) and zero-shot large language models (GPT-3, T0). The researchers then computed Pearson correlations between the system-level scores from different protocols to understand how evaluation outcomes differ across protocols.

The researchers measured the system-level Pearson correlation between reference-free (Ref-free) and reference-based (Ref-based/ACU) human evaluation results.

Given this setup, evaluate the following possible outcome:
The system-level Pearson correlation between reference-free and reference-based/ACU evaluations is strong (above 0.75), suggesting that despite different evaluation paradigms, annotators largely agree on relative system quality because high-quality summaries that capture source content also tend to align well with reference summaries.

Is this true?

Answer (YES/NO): NO